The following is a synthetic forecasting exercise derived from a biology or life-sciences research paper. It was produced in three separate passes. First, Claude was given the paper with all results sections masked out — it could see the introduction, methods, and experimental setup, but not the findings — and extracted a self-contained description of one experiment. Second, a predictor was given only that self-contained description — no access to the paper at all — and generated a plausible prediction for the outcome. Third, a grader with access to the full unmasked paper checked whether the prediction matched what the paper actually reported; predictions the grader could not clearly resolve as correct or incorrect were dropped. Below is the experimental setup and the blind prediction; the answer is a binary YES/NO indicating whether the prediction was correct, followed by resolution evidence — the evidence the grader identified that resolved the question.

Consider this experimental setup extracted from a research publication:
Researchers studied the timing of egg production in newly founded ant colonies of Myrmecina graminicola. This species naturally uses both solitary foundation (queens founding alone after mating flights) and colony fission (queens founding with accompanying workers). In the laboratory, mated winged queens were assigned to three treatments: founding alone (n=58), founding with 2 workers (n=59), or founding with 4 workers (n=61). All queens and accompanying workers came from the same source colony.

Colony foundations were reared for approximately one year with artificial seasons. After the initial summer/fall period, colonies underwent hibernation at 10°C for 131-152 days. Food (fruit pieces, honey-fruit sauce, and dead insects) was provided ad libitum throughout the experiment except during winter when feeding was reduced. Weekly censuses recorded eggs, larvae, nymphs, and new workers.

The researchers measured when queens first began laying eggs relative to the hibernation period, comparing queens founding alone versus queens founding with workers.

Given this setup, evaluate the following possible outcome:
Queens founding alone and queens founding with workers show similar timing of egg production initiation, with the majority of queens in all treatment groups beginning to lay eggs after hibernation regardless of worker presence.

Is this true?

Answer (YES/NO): NO